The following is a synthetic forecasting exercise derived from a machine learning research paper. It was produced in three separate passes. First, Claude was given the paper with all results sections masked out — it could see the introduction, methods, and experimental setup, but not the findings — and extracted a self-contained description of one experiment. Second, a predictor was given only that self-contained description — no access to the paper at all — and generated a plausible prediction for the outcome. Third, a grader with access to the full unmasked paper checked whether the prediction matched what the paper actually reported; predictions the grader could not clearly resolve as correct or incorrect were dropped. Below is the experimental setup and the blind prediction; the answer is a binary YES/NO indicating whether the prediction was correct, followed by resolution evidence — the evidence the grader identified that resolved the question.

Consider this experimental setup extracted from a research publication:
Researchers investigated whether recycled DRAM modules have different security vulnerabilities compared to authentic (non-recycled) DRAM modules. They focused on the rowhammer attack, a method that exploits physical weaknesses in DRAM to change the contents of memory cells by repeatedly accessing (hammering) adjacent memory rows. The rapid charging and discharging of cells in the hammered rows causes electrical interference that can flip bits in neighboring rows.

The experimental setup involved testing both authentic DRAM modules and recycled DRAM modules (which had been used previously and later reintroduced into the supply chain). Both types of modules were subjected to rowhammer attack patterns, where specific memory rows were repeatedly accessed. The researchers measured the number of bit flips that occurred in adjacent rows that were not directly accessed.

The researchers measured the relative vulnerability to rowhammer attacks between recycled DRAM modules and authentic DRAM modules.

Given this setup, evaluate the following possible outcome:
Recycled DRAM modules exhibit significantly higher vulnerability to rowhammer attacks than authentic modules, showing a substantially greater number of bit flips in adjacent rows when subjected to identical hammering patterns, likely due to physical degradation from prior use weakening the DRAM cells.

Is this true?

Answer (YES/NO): NO